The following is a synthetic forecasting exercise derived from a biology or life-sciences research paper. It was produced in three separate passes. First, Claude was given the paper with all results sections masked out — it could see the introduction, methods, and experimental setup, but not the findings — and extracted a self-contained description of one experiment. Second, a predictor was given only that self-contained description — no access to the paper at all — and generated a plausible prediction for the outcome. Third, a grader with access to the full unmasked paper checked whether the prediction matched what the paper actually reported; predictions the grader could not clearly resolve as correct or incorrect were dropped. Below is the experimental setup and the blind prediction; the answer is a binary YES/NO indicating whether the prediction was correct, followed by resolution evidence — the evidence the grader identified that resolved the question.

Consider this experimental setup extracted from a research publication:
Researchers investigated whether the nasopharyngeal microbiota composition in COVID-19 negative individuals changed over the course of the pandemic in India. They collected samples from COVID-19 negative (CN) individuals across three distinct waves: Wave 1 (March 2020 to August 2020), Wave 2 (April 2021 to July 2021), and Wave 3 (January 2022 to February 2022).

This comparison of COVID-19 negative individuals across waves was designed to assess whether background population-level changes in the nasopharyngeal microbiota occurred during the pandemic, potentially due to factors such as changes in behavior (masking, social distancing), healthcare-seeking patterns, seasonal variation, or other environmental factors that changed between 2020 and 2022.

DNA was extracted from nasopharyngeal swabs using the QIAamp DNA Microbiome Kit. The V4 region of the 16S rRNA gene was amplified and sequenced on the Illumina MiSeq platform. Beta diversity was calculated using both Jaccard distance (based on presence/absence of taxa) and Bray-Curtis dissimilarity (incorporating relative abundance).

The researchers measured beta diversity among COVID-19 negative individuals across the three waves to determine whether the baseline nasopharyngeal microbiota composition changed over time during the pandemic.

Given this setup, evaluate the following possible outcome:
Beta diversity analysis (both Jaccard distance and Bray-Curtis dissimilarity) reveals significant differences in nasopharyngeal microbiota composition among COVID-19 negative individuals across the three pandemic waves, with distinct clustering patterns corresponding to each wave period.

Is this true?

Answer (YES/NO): YES